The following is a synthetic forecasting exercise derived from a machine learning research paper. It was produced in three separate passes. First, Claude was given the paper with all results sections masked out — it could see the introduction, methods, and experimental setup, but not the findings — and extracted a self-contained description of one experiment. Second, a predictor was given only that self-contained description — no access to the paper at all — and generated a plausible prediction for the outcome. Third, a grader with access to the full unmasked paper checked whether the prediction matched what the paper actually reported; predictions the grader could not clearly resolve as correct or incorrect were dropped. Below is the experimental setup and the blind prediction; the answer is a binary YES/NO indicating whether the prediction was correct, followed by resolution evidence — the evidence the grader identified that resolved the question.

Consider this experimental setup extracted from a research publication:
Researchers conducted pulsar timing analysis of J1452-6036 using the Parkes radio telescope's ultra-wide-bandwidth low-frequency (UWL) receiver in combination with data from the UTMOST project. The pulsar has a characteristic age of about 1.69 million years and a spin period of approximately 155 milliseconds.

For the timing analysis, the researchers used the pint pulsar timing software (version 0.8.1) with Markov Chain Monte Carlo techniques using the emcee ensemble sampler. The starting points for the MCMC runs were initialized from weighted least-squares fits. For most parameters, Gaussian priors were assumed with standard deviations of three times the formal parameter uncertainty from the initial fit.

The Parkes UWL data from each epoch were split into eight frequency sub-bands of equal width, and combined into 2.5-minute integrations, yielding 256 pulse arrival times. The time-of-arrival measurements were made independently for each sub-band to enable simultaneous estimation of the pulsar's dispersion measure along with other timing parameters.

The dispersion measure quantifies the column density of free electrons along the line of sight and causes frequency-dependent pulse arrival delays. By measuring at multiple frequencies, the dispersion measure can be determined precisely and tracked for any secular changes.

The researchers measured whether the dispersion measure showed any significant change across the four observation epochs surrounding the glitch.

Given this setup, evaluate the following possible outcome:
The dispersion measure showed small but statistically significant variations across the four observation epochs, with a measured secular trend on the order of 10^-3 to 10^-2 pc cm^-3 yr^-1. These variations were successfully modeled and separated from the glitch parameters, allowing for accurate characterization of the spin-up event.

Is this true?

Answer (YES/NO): NO